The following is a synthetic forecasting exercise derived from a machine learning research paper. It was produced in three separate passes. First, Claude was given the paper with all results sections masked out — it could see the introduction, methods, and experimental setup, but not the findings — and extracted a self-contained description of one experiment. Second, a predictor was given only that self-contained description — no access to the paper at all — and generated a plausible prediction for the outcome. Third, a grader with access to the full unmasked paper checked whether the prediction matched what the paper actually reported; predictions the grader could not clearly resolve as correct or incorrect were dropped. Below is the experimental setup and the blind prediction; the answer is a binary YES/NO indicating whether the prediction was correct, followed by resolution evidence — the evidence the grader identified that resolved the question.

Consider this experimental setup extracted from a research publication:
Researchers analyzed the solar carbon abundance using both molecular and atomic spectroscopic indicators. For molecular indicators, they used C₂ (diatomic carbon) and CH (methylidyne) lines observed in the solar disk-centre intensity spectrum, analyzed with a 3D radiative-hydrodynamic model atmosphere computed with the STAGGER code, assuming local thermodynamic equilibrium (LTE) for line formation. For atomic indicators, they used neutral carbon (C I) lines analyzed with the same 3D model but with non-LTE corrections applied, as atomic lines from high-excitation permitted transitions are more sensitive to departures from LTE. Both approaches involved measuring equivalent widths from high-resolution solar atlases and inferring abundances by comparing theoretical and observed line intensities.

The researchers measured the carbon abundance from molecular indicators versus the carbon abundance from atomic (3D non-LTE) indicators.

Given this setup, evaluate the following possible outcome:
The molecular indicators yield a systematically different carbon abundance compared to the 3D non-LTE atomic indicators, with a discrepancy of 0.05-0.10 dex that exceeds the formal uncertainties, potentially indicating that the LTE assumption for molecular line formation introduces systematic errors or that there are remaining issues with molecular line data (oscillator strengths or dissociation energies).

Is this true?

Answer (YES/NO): NO